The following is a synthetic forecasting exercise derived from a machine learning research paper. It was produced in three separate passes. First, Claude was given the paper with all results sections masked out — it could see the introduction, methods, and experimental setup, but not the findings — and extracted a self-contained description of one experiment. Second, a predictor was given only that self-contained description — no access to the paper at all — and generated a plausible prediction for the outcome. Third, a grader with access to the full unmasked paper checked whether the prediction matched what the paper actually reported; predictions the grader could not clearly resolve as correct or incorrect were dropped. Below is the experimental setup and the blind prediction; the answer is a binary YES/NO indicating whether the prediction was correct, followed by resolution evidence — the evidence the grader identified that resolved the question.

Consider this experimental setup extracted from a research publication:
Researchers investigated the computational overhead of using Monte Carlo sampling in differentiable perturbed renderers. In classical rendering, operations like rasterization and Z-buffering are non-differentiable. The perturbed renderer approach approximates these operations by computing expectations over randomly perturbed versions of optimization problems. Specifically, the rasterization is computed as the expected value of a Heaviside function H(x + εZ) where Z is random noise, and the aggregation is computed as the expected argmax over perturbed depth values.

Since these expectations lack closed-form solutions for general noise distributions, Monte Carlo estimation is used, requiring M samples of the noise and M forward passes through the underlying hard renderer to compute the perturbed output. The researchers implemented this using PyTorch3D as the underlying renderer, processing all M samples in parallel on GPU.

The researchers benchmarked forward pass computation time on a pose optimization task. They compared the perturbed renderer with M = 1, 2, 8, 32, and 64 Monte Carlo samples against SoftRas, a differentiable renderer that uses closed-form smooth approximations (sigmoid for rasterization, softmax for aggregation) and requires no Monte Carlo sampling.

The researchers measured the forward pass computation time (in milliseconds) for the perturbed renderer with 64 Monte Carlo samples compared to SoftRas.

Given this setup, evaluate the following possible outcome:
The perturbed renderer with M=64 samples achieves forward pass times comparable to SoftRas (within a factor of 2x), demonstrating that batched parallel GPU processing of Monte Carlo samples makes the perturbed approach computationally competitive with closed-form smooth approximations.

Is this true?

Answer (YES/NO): YES